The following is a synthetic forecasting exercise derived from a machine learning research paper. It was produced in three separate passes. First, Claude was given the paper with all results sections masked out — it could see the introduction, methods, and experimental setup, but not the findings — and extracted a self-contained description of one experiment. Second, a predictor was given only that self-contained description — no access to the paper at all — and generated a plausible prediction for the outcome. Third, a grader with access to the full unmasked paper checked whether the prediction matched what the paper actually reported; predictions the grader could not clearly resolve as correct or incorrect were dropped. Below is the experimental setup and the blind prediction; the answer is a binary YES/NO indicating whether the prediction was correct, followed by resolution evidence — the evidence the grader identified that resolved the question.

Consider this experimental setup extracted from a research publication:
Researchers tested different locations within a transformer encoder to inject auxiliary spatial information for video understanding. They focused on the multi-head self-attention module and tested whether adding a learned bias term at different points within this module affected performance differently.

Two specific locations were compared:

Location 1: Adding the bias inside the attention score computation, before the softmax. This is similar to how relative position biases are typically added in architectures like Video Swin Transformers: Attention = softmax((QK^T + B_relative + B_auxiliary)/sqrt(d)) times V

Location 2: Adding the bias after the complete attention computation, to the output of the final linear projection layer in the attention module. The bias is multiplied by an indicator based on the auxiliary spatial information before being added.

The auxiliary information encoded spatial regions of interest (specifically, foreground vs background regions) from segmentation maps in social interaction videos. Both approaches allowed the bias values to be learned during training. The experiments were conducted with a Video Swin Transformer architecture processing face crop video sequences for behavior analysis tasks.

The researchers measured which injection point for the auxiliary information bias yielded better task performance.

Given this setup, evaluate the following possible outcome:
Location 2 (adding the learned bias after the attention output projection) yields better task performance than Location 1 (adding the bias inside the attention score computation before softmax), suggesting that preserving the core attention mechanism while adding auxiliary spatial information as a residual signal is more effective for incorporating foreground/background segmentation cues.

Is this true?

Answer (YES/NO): YES